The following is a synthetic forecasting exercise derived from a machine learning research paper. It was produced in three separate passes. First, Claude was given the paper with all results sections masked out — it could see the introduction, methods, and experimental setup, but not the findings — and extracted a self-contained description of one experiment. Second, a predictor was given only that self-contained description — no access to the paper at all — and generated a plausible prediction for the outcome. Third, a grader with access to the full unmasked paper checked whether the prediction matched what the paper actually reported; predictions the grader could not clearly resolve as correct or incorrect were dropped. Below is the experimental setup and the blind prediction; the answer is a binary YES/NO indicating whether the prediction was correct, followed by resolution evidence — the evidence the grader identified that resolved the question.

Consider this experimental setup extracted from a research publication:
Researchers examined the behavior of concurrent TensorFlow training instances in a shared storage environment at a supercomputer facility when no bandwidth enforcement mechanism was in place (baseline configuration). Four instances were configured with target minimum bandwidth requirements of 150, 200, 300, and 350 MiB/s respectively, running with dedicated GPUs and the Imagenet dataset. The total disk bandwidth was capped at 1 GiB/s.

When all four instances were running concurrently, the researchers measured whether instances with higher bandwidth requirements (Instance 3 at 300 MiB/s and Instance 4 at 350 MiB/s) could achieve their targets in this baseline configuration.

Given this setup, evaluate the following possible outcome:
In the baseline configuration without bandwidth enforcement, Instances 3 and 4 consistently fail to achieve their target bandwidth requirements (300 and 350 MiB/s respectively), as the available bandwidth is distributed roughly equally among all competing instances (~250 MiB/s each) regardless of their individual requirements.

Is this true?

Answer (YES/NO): YES